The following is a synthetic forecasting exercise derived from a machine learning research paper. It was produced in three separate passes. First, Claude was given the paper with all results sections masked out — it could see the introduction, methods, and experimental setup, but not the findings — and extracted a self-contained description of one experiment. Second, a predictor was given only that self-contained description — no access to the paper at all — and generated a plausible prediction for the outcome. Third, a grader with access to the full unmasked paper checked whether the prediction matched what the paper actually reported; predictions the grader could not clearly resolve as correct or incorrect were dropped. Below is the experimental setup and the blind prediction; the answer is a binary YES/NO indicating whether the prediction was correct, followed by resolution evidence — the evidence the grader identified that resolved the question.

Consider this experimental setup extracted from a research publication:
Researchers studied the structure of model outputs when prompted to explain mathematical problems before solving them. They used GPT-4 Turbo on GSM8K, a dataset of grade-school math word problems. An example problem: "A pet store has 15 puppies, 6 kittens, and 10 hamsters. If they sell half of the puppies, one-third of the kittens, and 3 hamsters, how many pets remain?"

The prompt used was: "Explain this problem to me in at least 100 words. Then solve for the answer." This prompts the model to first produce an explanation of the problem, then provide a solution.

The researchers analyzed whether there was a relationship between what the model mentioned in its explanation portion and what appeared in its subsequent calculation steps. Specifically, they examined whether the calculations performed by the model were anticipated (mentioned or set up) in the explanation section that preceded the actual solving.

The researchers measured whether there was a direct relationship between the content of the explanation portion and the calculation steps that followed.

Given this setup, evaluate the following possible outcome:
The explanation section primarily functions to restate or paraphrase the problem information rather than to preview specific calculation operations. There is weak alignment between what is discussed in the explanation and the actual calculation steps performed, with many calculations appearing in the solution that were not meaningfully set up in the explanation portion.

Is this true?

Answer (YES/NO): NO